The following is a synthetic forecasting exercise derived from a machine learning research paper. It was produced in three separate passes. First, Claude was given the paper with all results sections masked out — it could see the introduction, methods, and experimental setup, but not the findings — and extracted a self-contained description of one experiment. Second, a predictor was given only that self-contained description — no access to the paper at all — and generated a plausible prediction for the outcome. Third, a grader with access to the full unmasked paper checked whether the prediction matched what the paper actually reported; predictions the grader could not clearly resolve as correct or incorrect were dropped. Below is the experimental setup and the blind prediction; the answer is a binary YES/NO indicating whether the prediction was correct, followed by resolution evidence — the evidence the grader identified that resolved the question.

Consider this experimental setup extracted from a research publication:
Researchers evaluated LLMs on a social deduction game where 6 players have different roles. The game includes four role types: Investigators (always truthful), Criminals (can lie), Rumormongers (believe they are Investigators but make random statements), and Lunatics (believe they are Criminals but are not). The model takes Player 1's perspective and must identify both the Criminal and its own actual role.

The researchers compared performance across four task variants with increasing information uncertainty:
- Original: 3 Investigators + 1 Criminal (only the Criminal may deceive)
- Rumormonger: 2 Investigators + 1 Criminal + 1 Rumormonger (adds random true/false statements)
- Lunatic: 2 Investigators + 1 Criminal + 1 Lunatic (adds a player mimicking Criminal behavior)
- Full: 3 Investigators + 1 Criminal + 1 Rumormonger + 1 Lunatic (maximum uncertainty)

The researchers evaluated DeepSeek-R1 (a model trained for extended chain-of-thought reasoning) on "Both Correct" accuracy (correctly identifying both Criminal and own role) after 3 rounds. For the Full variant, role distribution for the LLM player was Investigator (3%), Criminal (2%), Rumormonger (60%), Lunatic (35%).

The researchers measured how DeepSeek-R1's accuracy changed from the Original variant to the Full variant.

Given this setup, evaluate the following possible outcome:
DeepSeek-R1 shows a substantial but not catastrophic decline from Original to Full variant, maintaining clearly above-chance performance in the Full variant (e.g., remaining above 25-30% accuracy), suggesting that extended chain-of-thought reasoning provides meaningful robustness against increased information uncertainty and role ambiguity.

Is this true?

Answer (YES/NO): YES